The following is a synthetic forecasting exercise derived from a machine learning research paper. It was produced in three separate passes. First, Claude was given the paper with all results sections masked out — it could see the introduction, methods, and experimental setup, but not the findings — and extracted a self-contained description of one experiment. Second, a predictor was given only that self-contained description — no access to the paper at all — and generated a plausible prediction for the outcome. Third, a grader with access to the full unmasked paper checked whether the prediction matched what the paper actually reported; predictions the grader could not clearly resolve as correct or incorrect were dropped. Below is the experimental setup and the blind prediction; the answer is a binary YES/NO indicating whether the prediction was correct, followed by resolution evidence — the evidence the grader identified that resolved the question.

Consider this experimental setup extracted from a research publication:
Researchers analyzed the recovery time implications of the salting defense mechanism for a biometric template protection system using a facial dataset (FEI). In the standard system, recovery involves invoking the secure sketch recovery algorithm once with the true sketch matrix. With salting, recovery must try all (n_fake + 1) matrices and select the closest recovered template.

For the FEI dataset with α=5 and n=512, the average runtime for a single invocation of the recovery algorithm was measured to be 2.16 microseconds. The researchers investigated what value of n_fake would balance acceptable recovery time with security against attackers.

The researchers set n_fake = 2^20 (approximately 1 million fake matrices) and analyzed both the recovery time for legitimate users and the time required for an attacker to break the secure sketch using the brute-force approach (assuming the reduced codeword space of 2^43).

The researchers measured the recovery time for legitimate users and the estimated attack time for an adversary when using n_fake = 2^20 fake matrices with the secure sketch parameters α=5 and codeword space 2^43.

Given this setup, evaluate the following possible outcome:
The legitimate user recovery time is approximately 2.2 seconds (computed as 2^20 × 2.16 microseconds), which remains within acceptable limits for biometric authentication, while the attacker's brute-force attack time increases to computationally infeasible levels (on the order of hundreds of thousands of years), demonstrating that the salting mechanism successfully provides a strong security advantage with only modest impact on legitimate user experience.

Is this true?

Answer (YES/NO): NO